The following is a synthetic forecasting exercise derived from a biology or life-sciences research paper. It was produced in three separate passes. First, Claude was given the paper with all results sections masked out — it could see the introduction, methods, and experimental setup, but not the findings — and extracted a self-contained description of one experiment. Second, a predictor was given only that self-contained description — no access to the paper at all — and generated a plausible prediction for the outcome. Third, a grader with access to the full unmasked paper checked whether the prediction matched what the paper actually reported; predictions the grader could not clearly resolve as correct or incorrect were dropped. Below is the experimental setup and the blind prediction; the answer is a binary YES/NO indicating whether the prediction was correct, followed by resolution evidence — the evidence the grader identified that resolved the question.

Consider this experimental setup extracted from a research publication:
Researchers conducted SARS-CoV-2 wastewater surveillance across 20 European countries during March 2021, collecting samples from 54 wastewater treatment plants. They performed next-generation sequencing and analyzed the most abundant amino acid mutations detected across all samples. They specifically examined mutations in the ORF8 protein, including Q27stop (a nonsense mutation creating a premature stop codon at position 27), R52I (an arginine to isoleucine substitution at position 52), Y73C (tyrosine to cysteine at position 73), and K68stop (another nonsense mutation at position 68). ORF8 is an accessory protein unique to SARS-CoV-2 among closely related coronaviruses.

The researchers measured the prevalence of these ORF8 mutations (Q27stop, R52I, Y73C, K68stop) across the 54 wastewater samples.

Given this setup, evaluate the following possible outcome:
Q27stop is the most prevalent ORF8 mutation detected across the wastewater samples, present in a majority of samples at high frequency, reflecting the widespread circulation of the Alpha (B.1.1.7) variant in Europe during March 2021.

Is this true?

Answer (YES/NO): NO